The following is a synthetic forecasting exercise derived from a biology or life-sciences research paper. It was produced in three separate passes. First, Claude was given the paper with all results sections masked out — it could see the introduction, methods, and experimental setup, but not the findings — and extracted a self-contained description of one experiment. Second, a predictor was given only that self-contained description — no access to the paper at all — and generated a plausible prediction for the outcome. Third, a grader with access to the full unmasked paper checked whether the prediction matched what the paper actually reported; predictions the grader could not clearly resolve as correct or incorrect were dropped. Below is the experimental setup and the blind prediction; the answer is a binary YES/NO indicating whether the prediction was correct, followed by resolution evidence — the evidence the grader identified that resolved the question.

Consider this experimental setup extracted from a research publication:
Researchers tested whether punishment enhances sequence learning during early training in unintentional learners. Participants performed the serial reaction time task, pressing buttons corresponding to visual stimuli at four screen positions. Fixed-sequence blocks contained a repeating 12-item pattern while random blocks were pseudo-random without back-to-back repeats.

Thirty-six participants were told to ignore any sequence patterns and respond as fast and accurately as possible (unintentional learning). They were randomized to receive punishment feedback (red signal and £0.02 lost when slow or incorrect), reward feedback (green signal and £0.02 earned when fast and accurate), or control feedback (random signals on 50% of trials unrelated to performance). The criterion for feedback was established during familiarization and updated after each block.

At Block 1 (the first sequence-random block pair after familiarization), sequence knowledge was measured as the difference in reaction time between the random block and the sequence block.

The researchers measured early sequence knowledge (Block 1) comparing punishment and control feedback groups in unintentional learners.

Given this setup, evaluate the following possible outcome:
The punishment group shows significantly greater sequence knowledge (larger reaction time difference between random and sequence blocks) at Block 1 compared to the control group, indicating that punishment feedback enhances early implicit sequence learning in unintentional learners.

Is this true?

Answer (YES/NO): YES